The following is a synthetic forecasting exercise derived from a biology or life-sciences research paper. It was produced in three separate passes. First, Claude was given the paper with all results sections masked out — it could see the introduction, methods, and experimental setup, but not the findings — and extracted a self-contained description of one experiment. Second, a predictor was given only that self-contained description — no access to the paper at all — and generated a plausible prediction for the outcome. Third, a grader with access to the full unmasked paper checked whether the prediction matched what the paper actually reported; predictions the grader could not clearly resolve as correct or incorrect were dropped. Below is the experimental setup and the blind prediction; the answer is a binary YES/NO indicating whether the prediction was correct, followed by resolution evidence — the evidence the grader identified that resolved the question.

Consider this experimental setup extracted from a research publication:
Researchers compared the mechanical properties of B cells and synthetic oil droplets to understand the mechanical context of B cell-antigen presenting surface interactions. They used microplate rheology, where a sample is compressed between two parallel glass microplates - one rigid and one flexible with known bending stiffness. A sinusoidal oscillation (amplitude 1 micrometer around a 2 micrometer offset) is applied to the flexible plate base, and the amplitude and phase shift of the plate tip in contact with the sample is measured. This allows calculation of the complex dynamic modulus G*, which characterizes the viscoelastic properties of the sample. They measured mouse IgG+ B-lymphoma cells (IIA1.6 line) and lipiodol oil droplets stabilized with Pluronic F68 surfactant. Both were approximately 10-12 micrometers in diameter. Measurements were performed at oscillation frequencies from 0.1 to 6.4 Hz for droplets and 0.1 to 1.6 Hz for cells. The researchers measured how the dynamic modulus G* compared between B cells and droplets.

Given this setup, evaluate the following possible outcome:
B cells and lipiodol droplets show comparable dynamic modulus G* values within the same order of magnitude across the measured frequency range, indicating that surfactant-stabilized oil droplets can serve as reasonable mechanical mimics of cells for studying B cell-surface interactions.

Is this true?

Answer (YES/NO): NO